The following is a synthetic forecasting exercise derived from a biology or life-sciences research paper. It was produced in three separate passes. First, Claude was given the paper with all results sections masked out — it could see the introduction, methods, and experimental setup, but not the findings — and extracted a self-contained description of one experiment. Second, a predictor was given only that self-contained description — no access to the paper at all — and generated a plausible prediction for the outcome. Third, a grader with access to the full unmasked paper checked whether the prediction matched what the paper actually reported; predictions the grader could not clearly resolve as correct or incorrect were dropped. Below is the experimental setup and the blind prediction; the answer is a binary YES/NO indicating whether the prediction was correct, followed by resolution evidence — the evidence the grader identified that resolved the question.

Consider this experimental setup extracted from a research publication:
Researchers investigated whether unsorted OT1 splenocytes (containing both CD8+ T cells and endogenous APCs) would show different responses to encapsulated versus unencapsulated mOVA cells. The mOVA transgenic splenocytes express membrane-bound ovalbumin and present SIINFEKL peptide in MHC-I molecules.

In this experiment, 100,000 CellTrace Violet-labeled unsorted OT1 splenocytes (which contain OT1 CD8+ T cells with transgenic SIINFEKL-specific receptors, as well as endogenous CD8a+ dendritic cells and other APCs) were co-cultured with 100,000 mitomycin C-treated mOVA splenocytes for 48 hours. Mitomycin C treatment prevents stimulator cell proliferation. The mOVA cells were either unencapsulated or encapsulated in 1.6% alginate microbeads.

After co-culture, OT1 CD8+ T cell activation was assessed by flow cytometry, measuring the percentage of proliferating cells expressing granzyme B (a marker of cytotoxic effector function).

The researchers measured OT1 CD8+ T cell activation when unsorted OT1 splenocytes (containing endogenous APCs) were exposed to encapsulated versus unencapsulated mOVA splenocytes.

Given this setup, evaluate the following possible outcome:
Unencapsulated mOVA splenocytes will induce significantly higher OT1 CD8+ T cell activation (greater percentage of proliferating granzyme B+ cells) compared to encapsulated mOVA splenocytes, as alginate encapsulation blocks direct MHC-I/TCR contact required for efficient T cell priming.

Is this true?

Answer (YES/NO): YES